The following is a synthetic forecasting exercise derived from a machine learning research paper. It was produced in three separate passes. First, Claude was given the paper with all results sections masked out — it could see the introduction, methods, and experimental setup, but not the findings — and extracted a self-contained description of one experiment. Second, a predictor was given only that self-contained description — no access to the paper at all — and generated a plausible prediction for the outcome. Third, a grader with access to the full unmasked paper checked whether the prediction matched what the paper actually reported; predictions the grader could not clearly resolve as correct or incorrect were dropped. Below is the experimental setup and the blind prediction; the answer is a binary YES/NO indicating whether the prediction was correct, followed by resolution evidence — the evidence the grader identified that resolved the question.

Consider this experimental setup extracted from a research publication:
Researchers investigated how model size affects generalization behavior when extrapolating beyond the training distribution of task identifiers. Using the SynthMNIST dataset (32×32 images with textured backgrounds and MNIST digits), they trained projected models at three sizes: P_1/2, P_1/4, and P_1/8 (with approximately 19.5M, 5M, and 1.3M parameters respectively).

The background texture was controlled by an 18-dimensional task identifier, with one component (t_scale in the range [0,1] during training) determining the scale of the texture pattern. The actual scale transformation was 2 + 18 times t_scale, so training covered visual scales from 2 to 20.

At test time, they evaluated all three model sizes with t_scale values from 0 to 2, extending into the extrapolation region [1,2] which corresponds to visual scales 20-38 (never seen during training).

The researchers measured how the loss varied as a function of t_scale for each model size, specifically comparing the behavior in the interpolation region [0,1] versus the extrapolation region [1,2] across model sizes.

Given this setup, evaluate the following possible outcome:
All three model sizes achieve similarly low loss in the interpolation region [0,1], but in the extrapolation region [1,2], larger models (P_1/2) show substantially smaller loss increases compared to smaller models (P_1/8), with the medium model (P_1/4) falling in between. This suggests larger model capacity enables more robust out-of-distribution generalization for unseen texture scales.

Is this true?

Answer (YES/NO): YES